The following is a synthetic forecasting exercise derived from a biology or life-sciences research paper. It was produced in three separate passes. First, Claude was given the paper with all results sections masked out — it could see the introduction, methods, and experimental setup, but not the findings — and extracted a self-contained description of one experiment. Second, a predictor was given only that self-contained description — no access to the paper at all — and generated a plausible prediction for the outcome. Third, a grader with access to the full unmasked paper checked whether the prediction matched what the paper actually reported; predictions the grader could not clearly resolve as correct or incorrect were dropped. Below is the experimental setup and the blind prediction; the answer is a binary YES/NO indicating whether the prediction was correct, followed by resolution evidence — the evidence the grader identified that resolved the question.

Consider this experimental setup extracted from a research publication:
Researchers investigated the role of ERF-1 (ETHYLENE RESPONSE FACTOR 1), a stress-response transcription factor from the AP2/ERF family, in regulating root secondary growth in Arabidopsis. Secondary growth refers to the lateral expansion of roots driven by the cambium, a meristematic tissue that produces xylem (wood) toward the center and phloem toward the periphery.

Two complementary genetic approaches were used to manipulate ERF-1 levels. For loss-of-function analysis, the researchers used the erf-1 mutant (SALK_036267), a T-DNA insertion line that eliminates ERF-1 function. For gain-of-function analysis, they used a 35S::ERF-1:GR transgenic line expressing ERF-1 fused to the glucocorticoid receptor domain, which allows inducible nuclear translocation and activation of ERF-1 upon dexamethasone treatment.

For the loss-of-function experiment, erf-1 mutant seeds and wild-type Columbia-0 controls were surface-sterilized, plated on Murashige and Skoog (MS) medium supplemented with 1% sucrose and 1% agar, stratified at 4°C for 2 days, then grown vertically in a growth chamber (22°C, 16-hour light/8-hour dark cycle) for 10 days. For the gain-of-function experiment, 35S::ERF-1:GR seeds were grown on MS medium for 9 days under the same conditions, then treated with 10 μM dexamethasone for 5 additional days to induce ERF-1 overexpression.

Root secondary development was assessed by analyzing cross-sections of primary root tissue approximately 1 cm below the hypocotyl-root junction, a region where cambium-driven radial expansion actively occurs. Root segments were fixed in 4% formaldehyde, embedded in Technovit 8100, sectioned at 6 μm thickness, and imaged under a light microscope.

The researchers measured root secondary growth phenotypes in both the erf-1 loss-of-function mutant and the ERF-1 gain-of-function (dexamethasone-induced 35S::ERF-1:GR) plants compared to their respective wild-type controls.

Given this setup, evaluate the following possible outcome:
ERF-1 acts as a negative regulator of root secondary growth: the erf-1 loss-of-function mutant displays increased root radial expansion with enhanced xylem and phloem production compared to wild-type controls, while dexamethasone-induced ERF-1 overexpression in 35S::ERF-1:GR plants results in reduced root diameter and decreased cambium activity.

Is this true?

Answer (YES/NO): NO